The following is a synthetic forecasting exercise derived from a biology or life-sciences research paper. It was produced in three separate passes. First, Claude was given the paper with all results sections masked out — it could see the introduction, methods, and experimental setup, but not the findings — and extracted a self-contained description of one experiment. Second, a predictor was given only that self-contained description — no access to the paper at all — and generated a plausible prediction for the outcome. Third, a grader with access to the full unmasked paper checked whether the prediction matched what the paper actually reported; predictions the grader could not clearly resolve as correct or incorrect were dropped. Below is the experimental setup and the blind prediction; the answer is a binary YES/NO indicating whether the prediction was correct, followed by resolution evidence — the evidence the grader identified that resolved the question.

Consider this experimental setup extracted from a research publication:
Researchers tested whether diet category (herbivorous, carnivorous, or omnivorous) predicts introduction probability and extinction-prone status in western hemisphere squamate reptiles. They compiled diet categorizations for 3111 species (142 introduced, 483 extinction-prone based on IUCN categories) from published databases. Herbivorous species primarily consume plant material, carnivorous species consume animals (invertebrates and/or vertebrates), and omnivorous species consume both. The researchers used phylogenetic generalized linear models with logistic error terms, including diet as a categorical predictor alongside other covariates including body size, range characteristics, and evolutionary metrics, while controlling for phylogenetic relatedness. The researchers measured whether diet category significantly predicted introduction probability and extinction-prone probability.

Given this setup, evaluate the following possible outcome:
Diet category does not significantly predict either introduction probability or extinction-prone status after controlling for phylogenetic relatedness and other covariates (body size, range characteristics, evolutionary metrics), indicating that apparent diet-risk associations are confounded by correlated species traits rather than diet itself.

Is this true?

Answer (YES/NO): NO